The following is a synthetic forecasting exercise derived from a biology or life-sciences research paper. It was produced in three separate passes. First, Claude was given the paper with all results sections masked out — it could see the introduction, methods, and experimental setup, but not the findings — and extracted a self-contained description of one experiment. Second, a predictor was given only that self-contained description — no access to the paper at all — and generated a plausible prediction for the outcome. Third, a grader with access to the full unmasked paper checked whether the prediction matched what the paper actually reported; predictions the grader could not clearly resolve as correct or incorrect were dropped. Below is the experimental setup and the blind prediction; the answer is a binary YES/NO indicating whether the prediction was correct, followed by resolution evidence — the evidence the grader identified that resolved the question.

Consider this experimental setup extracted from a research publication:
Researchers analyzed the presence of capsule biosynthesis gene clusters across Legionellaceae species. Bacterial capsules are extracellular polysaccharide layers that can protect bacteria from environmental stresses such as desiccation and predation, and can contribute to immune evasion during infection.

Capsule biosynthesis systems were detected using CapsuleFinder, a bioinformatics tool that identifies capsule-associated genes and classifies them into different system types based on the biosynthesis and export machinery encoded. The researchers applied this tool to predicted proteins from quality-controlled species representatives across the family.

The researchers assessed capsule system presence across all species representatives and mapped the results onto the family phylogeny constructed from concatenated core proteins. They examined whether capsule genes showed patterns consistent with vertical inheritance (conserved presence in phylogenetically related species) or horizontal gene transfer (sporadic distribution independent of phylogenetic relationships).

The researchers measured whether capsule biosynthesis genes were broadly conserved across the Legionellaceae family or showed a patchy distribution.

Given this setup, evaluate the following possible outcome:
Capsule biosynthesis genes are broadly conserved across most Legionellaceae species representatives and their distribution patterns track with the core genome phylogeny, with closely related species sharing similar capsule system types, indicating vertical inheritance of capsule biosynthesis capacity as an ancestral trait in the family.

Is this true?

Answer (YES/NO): NO